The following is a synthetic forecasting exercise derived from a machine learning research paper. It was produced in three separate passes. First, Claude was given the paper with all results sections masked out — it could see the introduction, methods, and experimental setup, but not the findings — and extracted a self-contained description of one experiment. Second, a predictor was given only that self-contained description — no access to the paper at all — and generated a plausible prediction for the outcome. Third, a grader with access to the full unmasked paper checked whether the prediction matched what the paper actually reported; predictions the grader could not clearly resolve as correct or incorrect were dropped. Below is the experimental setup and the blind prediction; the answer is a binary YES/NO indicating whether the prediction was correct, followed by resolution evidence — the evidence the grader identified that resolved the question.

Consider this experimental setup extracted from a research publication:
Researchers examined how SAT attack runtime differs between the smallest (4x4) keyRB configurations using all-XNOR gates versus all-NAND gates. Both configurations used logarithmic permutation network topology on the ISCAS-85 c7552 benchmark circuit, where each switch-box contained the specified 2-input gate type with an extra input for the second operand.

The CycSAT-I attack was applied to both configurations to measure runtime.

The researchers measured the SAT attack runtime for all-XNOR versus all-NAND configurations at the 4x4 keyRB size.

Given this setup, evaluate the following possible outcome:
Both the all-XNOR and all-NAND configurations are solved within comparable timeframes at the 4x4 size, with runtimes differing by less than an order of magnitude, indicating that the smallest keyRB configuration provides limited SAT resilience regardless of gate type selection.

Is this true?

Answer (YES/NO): YES